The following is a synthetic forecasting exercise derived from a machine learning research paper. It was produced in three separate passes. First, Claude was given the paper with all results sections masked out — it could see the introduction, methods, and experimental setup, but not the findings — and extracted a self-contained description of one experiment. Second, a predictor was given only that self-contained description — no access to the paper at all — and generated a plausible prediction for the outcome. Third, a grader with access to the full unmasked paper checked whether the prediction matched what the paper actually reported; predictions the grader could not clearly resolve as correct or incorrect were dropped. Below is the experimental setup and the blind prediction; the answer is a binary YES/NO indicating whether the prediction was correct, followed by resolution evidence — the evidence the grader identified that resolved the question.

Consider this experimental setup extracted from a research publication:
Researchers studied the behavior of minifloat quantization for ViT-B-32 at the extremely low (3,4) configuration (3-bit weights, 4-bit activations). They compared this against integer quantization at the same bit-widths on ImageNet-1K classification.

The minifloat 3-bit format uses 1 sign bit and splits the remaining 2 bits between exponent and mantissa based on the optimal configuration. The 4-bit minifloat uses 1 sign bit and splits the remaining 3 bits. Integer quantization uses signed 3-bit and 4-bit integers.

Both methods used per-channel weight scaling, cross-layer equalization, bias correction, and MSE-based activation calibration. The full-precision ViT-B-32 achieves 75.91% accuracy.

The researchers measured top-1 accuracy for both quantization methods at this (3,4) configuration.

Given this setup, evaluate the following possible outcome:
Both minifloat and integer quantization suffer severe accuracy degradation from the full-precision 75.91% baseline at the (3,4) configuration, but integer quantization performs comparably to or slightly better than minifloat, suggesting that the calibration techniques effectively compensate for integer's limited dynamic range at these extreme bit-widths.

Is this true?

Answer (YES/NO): NO